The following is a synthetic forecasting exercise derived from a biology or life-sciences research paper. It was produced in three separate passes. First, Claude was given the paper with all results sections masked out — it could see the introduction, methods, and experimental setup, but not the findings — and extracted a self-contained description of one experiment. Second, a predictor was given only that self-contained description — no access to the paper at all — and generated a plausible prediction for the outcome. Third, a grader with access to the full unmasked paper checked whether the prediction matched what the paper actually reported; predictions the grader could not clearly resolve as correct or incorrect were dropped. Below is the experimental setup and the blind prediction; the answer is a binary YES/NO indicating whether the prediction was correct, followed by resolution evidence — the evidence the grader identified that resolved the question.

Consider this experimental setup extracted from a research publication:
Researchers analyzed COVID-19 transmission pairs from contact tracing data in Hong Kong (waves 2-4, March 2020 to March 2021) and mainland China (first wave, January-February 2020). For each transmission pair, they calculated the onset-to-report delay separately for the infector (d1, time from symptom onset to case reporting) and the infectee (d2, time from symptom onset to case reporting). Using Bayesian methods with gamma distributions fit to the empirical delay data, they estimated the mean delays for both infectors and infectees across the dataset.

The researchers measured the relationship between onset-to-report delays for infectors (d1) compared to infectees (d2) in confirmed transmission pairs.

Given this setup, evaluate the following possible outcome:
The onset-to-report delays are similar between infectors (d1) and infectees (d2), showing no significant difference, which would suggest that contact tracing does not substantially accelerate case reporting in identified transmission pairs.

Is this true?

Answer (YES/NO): NO